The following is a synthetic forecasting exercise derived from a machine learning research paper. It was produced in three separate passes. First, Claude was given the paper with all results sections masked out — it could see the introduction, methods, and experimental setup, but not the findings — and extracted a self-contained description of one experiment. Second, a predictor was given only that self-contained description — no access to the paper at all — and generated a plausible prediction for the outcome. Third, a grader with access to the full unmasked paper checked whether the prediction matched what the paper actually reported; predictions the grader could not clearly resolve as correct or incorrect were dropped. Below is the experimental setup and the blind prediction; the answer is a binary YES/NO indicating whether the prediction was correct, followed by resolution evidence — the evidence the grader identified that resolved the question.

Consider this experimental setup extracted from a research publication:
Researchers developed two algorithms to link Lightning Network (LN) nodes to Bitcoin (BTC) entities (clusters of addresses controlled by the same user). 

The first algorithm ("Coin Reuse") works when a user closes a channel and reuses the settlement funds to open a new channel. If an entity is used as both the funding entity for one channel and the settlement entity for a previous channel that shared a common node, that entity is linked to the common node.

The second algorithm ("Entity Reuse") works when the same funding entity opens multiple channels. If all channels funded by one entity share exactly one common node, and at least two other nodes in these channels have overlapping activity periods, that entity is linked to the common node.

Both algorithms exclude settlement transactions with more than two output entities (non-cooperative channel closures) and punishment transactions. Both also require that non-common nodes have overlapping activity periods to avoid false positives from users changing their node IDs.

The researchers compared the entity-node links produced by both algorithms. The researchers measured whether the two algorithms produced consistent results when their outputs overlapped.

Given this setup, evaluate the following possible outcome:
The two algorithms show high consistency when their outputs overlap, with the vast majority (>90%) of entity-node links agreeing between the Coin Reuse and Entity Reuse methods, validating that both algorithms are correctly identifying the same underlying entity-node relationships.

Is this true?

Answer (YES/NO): YES